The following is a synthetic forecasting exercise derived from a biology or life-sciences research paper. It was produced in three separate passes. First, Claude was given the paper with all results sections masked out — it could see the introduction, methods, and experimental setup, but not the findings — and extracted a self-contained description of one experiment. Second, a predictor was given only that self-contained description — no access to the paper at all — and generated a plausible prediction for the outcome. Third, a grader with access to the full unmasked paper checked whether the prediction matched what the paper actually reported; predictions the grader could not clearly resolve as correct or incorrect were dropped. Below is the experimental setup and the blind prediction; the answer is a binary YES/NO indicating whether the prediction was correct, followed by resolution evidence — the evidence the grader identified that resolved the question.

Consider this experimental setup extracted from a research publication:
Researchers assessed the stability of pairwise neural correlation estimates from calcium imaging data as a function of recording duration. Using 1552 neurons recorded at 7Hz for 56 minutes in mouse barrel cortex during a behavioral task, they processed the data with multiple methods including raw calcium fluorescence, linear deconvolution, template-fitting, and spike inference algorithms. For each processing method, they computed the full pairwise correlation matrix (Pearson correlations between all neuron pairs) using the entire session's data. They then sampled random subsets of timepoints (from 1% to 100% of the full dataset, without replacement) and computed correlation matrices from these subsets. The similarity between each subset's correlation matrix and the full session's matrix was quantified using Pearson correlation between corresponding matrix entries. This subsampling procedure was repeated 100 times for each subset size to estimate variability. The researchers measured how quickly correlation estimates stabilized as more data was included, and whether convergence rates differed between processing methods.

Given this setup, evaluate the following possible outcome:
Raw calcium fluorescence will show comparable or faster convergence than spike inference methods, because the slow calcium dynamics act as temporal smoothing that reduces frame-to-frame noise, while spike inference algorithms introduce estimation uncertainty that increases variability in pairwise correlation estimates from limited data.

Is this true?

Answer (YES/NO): YES